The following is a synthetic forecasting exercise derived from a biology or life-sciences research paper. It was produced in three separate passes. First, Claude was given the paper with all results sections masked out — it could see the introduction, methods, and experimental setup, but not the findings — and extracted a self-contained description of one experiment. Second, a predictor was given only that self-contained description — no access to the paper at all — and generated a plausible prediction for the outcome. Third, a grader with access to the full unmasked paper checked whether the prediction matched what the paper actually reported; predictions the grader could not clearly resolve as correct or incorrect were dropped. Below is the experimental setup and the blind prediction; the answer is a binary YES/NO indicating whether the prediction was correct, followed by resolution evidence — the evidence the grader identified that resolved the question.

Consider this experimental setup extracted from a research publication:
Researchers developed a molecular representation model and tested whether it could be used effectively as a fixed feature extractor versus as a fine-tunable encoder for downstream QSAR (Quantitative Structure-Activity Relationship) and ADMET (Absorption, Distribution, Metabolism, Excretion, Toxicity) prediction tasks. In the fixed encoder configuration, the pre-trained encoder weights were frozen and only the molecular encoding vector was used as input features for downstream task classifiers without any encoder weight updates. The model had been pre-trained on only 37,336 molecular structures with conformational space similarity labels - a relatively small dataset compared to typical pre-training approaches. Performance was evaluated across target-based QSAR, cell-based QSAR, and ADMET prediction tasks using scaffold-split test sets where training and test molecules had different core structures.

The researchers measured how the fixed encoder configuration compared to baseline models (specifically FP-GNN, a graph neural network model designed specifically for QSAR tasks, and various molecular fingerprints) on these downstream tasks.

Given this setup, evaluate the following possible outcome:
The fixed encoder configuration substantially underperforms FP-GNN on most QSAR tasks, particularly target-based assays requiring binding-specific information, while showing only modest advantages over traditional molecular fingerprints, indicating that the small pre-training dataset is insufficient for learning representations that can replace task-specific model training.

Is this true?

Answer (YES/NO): NO